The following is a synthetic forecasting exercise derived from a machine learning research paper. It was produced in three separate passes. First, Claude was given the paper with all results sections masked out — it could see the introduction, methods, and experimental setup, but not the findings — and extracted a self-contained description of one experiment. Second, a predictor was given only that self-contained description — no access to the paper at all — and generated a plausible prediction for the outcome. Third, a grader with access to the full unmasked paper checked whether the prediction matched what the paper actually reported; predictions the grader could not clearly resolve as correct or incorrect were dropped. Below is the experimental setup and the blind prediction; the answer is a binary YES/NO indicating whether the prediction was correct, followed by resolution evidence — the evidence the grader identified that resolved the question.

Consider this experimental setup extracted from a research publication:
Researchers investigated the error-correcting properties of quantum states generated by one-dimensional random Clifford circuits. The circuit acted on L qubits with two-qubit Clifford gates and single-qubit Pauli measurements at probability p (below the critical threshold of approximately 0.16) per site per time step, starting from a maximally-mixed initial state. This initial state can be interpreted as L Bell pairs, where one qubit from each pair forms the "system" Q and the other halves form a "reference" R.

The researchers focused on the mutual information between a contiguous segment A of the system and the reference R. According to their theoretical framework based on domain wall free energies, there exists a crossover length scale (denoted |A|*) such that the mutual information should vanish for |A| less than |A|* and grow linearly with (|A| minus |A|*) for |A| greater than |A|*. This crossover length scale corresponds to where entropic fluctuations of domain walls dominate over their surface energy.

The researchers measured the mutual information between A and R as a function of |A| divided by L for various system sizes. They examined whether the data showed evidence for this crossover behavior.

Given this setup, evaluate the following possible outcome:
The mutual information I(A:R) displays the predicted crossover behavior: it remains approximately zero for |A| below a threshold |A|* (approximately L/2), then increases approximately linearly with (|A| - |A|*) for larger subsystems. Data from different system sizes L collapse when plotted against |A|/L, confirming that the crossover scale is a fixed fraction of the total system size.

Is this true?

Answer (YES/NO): NO